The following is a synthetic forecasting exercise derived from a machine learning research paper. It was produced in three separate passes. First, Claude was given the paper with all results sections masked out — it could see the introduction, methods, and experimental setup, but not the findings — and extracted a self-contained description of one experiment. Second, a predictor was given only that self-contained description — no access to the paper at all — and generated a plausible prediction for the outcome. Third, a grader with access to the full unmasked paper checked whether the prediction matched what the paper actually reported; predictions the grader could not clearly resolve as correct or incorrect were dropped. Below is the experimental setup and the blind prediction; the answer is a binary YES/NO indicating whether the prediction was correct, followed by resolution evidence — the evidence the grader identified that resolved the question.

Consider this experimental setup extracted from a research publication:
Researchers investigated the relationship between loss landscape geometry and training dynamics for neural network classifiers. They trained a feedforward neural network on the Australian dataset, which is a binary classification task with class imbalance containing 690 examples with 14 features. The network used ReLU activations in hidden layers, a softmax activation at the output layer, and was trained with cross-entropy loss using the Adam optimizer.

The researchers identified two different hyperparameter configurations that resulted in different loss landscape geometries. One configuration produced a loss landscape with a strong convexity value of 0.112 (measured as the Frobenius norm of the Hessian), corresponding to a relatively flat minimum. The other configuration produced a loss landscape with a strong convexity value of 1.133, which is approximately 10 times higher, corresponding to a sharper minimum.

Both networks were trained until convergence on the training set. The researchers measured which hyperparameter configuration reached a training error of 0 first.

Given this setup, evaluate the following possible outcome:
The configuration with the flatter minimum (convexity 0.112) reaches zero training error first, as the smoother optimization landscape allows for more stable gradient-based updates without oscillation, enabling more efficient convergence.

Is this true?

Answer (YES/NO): NO